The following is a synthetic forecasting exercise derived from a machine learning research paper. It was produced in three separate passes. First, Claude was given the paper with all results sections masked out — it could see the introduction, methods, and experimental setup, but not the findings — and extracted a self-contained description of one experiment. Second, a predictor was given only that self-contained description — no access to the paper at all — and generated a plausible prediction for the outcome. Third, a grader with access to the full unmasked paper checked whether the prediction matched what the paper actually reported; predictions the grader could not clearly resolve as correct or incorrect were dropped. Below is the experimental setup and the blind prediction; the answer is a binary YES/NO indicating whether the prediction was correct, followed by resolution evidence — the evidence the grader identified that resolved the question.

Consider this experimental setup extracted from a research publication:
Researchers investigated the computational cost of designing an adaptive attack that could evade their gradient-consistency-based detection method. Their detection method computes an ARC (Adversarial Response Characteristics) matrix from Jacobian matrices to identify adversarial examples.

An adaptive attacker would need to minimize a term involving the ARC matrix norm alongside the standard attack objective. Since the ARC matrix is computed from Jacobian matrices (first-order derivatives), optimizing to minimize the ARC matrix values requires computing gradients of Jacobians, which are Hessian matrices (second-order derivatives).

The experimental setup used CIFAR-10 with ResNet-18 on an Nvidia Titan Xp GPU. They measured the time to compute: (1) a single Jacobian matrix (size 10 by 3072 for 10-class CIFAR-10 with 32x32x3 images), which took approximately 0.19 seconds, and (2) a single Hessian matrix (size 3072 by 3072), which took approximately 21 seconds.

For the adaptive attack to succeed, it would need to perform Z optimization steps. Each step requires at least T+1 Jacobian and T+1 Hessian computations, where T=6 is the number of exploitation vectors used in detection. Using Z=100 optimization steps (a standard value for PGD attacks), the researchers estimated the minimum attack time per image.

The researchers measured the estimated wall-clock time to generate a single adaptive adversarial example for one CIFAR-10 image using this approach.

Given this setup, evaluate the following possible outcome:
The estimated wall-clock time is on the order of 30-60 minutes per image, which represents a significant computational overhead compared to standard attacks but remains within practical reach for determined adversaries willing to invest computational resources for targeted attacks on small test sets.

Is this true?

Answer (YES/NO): NO